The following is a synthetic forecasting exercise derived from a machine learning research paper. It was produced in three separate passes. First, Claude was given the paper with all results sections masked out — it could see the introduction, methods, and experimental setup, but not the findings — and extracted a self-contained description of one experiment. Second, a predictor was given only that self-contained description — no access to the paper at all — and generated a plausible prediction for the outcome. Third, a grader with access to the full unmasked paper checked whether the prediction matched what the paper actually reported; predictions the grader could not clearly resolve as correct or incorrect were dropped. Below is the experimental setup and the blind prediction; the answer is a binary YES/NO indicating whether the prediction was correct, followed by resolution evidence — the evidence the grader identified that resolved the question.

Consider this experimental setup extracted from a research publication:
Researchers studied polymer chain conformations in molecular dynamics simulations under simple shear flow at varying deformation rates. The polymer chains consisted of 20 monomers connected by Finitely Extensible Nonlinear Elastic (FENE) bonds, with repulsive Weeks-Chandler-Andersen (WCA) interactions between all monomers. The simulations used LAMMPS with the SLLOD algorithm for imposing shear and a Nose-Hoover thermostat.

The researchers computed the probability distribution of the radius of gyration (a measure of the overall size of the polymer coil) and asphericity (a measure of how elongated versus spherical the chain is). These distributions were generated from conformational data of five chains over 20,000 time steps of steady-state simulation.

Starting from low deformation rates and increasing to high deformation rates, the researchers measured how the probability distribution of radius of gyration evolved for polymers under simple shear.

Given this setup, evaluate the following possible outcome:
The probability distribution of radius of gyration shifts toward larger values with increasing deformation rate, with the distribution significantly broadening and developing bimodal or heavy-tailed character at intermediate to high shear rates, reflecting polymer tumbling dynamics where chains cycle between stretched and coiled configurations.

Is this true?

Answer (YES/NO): YES